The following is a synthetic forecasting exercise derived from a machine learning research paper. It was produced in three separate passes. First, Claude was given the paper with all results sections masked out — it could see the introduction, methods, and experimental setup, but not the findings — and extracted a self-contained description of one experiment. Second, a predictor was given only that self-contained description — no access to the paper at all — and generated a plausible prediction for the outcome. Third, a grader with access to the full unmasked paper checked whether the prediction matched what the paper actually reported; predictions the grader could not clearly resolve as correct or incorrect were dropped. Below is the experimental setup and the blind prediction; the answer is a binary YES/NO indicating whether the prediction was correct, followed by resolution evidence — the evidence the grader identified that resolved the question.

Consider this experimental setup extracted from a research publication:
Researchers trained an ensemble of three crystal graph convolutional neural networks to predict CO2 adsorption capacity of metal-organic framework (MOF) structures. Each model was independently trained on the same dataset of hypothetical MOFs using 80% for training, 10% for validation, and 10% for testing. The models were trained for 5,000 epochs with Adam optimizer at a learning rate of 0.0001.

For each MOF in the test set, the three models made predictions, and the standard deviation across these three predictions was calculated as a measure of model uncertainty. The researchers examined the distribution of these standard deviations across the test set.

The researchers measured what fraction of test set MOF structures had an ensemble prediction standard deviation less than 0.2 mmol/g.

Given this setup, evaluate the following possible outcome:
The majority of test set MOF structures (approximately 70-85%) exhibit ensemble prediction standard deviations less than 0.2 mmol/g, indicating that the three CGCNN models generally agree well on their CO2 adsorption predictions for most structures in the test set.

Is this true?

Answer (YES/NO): NO